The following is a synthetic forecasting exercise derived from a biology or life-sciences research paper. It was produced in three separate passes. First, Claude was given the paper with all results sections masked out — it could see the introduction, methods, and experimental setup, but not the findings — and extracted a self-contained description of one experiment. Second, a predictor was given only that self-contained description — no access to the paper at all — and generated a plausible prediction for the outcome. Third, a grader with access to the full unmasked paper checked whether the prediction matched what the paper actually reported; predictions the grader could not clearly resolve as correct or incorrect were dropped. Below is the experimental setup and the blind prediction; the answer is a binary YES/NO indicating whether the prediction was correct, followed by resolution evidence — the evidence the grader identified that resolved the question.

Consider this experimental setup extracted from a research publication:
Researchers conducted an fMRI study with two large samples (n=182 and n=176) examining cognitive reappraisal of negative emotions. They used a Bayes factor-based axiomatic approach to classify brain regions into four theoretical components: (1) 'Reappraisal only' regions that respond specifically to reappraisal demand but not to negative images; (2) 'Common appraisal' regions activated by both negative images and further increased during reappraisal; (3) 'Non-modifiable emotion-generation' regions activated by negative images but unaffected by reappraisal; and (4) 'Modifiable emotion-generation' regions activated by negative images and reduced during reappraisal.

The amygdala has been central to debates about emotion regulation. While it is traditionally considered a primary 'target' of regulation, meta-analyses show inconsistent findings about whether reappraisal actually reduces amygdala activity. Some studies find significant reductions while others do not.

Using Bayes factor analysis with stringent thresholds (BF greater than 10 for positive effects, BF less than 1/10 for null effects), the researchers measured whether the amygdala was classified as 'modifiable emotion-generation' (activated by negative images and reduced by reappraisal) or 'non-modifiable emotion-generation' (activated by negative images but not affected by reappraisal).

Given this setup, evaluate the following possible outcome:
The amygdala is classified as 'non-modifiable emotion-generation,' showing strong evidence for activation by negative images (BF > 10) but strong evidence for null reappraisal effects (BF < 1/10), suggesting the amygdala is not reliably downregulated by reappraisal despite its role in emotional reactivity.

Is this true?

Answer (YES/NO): YES